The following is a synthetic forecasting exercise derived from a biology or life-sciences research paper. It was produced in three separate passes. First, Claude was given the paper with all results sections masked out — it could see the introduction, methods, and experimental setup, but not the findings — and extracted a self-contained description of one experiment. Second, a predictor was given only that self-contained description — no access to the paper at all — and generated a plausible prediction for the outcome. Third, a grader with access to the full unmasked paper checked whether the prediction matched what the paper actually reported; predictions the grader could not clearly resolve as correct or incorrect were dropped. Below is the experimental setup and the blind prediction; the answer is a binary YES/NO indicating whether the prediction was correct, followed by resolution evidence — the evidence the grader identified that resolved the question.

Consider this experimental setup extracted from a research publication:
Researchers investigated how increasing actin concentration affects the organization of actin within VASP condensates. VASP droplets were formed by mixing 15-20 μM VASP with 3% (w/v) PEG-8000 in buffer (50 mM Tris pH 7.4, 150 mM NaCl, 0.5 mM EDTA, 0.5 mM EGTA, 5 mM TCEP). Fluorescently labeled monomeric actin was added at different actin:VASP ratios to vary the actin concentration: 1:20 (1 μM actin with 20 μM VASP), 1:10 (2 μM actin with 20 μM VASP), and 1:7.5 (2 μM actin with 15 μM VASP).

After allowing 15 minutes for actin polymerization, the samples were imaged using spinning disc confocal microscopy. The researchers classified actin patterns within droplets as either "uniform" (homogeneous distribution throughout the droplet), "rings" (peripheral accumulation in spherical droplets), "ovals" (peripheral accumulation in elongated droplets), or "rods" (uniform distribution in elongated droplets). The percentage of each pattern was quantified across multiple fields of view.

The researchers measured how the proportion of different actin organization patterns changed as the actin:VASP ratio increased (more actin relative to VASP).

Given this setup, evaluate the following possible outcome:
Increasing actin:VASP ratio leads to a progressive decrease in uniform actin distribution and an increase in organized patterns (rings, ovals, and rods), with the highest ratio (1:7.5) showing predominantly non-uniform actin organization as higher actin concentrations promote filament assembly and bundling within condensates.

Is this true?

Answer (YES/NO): YES